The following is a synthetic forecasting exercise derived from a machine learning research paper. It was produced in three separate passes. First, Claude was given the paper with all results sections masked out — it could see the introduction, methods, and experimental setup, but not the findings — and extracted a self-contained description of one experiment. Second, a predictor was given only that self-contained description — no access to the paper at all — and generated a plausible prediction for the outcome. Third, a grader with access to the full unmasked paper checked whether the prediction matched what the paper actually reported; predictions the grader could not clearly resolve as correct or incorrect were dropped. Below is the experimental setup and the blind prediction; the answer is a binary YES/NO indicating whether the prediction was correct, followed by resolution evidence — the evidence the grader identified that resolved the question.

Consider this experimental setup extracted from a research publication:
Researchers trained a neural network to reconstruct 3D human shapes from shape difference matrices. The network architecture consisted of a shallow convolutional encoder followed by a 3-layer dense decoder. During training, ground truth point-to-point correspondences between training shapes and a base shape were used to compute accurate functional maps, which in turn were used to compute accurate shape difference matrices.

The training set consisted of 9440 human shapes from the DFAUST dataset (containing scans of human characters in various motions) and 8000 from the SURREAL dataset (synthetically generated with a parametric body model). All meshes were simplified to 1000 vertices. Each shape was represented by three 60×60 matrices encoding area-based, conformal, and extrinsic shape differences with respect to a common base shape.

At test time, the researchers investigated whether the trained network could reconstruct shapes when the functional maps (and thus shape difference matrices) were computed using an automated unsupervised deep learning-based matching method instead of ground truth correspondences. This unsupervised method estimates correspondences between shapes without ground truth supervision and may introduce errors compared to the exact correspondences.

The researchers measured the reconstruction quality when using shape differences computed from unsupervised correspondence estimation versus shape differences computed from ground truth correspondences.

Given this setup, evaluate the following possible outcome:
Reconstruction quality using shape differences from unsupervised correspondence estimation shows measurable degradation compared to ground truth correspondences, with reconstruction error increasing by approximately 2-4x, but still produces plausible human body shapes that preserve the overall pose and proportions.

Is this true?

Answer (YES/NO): NO